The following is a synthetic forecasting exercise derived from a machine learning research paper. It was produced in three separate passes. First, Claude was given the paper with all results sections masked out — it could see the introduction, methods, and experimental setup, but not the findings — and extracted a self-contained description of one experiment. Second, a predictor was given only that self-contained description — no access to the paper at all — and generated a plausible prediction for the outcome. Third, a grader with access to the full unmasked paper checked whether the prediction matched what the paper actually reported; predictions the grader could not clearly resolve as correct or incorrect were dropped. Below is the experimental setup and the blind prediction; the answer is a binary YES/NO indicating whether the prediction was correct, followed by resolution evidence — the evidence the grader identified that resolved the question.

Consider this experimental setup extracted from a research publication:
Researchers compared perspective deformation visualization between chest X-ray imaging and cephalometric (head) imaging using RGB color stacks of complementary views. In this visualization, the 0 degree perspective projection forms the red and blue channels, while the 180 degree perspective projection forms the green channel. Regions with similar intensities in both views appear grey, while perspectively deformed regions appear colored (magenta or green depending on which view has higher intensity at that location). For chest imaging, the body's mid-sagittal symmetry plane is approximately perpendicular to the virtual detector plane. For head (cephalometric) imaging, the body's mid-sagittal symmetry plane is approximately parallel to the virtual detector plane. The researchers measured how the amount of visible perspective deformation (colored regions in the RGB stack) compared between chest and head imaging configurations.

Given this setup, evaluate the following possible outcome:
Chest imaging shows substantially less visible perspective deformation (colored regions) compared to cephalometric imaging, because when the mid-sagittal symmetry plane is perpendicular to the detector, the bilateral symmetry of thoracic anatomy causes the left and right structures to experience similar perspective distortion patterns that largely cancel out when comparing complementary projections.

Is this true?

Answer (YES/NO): NO